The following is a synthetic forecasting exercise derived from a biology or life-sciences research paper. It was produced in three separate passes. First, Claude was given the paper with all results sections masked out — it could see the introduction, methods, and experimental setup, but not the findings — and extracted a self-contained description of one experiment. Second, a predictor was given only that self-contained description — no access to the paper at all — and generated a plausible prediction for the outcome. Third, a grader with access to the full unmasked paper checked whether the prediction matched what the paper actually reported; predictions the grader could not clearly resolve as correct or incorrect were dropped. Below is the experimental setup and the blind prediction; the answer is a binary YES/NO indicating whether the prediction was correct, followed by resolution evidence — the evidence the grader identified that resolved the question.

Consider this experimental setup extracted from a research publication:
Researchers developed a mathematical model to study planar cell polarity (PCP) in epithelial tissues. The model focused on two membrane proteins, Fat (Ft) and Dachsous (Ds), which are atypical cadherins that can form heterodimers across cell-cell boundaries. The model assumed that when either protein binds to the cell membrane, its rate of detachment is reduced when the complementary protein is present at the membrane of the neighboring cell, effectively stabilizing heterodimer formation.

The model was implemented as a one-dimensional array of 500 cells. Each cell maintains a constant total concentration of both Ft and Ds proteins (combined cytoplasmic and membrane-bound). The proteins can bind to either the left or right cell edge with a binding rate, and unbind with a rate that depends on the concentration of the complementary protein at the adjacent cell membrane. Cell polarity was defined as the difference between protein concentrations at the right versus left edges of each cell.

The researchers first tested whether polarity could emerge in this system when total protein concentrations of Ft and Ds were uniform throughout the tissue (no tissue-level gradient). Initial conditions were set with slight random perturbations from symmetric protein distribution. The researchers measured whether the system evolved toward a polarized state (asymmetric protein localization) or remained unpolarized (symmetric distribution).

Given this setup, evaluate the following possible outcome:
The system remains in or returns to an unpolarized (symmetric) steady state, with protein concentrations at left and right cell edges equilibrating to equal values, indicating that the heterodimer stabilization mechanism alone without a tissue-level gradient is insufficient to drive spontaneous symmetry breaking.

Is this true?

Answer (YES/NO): NO